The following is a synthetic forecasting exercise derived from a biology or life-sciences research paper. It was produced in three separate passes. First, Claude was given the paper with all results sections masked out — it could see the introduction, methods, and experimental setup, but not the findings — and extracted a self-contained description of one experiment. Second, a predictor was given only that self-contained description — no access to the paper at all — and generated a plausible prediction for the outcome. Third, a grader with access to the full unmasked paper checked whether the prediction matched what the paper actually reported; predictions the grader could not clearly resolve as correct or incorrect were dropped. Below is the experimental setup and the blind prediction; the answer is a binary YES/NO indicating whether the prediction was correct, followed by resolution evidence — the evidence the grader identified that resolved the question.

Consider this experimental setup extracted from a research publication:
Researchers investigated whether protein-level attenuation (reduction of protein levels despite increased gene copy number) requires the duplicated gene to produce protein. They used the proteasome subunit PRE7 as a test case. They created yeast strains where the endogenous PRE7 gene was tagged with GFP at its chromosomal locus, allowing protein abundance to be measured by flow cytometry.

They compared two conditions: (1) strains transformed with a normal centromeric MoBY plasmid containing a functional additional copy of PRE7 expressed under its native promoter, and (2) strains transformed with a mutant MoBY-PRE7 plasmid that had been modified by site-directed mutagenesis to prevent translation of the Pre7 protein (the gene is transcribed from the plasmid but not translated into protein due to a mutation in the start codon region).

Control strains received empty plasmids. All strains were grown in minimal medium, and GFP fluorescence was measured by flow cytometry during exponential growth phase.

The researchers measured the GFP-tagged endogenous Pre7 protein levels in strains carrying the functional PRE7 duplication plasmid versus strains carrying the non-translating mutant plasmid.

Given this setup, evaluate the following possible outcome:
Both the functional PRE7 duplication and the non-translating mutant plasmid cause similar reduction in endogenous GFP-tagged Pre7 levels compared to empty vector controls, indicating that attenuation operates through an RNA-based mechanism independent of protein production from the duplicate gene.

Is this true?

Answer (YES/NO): NO